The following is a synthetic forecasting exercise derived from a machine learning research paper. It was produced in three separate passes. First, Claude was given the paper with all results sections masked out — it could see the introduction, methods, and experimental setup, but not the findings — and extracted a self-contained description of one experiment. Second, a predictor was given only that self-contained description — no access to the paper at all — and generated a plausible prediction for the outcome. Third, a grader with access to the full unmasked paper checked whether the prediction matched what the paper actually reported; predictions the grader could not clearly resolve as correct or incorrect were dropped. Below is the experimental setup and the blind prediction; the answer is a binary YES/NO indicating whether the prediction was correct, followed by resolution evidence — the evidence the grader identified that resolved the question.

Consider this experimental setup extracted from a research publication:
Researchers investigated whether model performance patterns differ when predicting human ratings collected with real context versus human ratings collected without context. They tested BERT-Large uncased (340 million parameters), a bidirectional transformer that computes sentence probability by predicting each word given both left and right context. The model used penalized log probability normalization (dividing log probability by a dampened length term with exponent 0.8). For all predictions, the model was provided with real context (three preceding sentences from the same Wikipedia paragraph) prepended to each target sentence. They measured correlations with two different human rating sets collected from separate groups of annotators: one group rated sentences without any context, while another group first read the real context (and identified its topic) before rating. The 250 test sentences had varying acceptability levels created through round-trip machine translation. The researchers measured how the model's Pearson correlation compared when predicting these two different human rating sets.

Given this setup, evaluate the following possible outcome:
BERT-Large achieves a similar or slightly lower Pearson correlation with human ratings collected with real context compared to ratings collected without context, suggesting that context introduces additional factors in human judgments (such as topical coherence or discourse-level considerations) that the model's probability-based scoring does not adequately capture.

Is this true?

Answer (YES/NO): NO